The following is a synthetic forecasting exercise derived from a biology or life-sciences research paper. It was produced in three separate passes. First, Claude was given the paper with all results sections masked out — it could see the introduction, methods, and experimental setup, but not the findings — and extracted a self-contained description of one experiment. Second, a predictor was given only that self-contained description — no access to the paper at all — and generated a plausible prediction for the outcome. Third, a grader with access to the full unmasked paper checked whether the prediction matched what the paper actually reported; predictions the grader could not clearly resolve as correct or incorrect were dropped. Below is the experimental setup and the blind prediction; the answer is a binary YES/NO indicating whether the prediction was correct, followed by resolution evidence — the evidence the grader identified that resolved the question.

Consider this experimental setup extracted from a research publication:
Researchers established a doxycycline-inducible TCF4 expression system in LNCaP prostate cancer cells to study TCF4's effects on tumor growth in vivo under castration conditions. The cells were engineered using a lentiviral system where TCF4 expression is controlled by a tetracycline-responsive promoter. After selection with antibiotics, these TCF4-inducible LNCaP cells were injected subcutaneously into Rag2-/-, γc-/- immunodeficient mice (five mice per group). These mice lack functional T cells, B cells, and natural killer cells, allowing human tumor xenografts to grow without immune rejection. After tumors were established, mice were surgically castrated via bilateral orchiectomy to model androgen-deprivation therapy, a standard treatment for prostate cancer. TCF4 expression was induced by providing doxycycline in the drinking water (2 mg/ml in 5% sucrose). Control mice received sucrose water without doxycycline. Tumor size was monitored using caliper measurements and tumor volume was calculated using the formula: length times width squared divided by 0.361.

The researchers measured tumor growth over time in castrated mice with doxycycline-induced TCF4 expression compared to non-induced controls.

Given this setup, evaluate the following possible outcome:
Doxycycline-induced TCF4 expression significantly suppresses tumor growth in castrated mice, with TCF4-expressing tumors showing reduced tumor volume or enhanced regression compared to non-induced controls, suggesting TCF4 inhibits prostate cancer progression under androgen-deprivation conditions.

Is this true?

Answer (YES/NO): NO